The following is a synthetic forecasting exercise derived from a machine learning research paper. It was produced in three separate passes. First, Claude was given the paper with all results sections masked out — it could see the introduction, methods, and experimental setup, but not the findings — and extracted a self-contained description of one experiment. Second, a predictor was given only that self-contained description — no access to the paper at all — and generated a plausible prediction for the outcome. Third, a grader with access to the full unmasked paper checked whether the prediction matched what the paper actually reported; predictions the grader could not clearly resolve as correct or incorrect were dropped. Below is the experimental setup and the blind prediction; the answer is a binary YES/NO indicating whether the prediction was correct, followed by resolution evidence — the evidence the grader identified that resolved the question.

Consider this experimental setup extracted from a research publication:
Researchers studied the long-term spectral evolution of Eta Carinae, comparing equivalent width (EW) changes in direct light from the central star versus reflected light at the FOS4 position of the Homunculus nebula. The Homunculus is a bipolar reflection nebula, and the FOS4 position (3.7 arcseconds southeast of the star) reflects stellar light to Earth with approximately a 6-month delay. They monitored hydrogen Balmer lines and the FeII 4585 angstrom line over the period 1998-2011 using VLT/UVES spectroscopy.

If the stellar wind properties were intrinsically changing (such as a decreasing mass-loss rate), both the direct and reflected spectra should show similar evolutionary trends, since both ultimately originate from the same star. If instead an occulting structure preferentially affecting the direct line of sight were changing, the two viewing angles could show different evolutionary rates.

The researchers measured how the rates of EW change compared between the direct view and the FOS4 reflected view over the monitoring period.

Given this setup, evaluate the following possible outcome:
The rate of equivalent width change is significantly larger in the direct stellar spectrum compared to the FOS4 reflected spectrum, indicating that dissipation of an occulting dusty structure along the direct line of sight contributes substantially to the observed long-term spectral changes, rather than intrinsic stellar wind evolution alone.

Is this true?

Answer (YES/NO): YES